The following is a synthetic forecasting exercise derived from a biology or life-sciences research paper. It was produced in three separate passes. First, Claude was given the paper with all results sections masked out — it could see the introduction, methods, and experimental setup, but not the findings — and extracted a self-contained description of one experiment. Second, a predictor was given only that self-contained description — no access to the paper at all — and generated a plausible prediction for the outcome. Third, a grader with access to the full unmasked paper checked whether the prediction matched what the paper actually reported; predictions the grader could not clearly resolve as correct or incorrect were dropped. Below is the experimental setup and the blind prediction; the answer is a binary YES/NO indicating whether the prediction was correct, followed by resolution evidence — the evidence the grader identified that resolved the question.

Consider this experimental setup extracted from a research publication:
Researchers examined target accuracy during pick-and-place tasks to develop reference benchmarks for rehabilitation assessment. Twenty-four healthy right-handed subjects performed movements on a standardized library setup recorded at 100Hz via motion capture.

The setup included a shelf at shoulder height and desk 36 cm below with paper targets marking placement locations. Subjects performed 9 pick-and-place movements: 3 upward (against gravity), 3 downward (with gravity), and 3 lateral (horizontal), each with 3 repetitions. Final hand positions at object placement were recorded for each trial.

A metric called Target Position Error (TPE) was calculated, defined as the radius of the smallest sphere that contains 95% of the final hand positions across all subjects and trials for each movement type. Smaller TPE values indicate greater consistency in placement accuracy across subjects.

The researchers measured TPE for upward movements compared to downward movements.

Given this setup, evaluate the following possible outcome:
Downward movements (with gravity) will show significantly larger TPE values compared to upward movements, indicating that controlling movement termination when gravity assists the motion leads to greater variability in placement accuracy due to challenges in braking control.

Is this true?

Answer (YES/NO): NO